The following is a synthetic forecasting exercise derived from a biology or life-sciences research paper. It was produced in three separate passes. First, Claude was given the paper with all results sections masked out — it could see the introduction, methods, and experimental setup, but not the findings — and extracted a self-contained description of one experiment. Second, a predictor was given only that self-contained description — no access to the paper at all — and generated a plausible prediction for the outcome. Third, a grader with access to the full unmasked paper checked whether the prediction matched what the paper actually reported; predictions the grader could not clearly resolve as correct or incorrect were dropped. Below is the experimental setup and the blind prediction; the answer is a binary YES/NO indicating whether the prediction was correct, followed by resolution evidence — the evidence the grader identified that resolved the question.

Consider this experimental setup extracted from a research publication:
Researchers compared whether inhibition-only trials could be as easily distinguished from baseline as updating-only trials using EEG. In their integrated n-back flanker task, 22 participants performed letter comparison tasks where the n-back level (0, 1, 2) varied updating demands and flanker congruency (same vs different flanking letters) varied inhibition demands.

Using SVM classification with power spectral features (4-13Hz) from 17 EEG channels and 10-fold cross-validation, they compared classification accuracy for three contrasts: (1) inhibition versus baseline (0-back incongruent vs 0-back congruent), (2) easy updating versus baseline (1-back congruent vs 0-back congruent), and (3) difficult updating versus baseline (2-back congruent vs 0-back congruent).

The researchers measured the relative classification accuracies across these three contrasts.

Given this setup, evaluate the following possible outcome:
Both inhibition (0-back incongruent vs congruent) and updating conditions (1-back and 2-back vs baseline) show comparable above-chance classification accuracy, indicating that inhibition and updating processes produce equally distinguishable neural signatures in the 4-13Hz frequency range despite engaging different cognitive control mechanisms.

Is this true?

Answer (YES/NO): NO